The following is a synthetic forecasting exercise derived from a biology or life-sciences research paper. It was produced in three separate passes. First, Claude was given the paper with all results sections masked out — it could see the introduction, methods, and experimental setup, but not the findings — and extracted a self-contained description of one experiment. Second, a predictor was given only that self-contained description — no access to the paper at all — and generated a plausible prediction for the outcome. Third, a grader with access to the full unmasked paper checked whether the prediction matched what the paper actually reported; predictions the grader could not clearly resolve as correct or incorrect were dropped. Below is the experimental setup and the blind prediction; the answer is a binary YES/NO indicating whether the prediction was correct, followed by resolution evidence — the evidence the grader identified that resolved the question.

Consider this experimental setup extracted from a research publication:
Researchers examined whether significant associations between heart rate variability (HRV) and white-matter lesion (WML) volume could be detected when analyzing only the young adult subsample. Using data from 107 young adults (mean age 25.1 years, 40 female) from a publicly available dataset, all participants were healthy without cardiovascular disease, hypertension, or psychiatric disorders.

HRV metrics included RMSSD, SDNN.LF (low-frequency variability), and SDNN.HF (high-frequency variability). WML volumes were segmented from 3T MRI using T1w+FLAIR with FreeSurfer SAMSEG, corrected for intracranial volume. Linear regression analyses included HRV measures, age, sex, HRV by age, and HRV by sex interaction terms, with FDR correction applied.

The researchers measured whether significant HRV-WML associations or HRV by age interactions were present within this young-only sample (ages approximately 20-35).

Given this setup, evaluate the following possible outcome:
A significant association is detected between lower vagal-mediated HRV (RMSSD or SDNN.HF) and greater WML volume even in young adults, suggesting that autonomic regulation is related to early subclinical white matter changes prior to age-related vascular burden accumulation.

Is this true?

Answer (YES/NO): NO